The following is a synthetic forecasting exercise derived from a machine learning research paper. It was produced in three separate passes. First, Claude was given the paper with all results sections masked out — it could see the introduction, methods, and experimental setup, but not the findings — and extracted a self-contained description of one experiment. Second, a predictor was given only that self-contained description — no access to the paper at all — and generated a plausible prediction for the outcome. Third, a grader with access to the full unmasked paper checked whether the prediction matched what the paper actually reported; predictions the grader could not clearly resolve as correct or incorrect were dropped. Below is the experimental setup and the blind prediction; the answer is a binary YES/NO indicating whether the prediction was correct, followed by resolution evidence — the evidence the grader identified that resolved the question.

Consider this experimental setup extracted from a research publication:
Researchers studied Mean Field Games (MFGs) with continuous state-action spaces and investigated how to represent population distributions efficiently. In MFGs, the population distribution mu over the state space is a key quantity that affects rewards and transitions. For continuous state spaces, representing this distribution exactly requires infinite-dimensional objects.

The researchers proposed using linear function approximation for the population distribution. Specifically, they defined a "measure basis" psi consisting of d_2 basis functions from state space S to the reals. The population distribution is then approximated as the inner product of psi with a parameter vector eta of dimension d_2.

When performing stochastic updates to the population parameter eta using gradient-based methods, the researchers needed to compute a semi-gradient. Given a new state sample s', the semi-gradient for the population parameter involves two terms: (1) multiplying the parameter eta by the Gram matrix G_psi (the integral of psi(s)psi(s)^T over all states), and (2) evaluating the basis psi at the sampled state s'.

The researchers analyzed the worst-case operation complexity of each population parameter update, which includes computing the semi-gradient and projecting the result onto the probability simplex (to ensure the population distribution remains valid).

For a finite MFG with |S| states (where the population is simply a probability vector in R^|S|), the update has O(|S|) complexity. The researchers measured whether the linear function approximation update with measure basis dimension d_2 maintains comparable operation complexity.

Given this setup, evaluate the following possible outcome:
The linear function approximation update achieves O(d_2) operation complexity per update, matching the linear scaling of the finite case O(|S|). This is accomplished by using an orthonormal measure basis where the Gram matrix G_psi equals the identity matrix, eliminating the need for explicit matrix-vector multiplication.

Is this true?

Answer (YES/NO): NO